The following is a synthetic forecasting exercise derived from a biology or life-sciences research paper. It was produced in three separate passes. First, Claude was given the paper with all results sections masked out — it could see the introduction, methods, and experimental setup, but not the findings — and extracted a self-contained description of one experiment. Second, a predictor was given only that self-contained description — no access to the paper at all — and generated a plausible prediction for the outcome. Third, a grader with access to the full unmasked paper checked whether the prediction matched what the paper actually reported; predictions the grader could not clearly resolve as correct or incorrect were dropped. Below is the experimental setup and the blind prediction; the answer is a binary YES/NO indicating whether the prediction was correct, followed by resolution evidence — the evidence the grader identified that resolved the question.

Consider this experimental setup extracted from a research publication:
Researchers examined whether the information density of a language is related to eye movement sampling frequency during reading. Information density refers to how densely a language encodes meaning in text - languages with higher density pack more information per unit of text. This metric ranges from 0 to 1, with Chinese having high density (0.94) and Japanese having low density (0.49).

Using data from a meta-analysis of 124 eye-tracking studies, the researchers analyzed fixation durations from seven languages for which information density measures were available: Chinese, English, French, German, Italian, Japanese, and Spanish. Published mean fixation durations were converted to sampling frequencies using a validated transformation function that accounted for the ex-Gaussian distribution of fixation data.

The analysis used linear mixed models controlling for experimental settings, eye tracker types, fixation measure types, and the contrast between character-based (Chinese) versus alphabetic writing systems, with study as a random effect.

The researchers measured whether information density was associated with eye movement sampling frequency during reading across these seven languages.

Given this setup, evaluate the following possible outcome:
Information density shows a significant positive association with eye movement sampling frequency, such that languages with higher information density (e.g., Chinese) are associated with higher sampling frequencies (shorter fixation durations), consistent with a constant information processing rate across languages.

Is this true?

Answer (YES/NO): NO